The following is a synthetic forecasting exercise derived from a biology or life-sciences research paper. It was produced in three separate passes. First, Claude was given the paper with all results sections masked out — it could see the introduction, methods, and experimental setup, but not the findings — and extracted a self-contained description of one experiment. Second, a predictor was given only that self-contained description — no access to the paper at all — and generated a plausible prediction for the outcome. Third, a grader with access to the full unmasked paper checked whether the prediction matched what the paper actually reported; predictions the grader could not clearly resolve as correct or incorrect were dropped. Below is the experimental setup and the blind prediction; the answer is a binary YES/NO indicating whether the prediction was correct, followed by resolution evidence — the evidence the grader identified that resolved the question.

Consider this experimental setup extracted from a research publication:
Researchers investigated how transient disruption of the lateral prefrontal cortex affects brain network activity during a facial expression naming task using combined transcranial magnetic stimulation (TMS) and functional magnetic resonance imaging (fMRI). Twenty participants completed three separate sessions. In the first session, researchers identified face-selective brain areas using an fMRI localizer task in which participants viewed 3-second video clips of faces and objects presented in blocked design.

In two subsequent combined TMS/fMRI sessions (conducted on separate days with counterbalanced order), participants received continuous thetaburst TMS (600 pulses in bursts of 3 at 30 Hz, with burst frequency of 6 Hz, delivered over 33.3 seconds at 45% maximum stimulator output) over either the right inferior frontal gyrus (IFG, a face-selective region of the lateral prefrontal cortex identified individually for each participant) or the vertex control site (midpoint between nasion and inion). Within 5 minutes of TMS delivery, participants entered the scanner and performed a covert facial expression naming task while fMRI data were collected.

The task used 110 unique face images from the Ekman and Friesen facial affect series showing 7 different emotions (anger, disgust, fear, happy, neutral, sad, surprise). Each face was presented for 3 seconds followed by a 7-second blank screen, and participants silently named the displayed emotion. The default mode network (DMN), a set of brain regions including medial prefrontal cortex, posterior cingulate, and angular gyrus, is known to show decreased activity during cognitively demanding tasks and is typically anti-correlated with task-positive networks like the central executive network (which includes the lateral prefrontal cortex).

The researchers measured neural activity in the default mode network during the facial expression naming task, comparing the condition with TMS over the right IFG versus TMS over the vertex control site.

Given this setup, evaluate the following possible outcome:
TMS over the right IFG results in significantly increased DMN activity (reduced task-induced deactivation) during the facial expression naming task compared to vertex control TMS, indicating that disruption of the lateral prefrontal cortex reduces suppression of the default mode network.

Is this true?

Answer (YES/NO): YES